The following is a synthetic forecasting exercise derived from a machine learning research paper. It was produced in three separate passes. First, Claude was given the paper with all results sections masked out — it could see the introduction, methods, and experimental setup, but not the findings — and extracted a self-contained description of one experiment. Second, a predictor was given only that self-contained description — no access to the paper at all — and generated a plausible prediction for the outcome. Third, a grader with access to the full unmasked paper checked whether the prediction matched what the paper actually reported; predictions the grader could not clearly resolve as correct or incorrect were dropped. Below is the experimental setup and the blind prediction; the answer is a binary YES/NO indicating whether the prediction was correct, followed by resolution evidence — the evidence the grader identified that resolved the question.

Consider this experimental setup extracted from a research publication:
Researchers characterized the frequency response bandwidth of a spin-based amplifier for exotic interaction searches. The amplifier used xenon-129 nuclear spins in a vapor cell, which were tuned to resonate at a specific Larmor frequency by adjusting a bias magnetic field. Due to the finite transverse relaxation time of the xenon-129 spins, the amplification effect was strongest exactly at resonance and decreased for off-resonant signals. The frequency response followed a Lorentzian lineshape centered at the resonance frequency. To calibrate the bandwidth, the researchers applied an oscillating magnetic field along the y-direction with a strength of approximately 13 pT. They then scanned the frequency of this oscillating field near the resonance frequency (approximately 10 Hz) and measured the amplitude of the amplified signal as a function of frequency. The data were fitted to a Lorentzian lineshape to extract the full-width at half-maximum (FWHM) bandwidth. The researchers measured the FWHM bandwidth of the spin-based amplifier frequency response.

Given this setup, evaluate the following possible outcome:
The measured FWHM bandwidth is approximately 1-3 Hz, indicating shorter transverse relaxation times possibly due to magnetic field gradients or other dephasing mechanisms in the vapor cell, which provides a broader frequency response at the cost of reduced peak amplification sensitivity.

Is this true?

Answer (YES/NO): NO